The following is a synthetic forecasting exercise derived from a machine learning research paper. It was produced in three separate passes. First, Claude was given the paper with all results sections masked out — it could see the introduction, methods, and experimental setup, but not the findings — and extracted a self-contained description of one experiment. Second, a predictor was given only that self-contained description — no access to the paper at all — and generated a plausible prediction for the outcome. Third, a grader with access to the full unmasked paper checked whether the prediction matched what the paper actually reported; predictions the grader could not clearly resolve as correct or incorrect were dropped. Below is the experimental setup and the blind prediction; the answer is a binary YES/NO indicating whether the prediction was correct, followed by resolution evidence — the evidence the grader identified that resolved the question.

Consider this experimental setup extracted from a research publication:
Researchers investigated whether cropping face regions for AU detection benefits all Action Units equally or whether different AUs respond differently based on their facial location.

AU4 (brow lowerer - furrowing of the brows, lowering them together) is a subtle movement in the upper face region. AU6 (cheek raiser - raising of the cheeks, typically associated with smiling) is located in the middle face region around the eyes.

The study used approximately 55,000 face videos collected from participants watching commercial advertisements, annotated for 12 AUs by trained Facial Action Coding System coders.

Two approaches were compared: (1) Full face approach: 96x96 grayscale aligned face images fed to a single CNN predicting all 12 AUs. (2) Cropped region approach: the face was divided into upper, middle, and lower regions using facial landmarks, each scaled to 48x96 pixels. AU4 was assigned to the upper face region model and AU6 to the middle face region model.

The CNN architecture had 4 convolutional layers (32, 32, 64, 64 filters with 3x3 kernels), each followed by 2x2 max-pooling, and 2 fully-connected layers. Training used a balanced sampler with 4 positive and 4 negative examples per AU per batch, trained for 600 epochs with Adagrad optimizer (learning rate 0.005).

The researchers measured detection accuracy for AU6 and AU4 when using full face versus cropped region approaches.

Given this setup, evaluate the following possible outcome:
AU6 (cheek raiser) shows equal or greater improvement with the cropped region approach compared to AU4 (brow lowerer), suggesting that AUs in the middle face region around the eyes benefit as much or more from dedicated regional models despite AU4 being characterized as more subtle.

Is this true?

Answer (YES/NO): NO